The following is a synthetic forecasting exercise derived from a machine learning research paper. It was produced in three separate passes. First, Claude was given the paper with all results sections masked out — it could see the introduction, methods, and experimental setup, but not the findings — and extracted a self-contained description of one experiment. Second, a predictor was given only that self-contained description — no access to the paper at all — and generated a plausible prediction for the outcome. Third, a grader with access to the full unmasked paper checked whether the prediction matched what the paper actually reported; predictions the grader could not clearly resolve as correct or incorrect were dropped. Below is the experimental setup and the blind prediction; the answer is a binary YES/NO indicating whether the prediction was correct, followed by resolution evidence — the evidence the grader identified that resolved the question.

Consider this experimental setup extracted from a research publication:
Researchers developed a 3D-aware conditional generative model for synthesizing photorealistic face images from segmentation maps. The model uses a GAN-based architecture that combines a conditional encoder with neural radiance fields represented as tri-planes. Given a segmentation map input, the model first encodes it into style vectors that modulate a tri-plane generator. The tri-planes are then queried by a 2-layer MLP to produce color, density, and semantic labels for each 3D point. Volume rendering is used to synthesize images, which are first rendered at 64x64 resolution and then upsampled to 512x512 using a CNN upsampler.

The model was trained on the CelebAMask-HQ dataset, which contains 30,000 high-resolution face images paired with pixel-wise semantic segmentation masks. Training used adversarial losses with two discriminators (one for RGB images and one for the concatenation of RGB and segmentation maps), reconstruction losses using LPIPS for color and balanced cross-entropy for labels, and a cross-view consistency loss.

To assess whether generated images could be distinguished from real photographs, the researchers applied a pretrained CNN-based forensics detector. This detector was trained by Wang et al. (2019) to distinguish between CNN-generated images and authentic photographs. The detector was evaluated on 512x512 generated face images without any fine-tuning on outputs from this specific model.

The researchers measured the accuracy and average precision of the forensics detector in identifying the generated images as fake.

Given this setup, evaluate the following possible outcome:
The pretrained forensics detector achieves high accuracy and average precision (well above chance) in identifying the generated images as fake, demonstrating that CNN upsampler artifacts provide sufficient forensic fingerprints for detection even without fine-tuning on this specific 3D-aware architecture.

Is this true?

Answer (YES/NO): YES